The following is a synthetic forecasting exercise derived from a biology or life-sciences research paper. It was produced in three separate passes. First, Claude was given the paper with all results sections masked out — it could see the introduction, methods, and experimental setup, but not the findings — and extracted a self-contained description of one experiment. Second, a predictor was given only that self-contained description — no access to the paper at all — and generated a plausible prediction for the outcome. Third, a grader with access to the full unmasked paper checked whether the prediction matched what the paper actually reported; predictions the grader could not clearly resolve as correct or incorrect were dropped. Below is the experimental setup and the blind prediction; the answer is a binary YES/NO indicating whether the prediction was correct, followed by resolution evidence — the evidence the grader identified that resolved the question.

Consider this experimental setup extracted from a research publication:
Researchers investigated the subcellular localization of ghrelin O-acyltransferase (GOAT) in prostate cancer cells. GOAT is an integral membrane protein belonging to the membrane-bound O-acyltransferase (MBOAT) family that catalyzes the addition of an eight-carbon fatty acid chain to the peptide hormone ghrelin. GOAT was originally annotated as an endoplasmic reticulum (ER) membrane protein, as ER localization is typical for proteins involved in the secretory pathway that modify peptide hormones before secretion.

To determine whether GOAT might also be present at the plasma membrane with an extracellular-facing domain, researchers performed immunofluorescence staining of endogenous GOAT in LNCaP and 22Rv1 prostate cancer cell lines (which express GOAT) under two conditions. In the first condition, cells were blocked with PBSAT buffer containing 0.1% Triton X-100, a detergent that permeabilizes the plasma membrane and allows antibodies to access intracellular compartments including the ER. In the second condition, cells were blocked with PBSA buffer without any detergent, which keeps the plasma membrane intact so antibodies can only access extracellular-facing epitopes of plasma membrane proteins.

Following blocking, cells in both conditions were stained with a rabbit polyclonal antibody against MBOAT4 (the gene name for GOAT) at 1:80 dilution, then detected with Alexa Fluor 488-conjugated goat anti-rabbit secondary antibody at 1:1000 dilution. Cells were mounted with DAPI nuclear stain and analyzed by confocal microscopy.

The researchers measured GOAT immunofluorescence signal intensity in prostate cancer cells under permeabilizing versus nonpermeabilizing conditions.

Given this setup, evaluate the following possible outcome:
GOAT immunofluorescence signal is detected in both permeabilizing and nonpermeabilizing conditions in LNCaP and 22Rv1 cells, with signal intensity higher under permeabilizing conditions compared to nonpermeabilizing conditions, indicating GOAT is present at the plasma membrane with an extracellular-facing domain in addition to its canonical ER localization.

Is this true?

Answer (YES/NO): NO